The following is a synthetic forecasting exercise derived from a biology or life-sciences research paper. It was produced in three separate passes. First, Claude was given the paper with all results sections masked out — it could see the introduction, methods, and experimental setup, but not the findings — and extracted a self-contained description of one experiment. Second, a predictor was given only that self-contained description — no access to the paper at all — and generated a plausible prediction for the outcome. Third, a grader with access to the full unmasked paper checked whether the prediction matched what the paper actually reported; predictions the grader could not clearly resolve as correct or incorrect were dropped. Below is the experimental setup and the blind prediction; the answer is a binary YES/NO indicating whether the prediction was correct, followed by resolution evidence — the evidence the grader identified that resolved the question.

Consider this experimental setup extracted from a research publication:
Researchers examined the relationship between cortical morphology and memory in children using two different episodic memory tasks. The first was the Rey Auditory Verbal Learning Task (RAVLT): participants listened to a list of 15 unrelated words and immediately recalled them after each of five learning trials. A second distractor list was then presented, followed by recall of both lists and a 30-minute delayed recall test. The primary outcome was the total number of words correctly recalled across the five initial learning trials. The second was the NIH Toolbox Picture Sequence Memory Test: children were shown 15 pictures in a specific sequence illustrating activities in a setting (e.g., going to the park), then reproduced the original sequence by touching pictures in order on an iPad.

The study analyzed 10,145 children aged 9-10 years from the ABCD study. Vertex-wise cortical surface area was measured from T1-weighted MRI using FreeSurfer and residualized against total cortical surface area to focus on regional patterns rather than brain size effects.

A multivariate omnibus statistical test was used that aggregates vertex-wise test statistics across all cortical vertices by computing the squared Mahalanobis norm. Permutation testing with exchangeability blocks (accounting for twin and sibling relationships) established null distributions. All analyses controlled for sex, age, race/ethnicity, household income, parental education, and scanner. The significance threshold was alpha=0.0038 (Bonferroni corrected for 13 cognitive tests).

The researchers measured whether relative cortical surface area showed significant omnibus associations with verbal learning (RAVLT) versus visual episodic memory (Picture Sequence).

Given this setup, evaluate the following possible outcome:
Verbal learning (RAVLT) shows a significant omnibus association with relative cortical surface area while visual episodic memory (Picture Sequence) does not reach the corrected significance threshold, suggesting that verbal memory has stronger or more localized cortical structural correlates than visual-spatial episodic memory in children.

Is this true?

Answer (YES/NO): NO